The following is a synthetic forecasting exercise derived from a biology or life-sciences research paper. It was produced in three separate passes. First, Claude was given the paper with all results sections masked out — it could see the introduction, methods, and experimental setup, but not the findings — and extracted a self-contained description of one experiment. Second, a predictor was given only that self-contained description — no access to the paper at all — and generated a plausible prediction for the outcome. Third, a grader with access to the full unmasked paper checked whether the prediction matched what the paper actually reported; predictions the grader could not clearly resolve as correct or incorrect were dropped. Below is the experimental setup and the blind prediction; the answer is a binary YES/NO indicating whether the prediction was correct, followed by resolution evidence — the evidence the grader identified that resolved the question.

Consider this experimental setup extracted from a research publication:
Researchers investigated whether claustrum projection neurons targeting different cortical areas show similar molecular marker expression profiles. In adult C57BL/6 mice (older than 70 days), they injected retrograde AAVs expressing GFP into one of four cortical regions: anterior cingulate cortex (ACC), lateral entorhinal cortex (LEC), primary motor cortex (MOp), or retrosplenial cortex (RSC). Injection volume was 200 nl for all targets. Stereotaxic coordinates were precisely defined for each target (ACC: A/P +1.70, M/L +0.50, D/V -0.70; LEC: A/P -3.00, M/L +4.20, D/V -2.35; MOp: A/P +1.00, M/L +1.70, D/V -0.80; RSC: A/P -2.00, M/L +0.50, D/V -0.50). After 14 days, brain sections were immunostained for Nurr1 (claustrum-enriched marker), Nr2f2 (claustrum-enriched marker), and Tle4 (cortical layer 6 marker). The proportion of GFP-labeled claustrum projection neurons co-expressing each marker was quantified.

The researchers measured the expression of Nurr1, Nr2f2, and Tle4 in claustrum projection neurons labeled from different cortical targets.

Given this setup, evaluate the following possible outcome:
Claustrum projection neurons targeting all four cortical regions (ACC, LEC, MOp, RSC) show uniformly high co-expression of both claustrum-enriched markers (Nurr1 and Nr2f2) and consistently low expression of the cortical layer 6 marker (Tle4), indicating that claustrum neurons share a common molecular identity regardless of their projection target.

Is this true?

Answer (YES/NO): NO